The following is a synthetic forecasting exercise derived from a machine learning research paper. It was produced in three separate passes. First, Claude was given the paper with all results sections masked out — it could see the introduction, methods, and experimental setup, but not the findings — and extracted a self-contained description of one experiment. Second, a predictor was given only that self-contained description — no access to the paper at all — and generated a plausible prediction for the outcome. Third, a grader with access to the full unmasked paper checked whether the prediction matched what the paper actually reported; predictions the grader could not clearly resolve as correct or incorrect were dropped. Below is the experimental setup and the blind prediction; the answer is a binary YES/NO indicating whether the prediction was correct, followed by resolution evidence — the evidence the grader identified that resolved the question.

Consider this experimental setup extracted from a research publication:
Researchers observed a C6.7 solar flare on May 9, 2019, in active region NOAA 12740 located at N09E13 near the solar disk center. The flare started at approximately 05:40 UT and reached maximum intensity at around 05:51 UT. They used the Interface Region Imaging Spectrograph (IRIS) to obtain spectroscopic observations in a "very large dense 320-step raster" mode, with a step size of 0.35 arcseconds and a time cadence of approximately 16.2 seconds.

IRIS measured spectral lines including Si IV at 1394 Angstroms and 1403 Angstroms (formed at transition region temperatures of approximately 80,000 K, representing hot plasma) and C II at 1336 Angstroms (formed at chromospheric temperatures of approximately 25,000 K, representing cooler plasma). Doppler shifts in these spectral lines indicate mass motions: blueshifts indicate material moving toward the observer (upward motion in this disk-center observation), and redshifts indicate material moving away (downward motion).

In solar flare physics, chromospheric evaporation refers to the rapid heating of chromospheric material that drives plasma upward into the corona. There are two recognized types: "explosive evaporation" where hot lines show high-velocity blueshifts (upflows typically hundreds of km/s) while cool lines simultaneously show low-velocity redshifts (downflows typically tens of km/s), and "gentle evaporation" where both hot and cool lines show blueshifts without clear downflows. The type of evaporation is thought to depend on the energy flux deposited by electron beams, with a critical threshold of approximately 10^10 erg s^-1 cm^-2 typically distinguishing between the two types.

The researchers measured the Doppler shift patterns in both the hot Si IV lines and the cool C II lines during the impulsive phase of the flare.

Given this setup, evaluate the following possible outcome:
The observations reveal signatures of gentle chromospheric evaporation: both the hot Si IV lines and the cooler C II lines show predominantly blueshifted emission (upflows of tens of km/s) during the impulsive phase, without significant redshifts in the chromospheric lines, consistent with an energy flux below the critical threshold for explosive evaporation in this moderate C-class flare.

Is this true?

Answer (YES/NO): NO